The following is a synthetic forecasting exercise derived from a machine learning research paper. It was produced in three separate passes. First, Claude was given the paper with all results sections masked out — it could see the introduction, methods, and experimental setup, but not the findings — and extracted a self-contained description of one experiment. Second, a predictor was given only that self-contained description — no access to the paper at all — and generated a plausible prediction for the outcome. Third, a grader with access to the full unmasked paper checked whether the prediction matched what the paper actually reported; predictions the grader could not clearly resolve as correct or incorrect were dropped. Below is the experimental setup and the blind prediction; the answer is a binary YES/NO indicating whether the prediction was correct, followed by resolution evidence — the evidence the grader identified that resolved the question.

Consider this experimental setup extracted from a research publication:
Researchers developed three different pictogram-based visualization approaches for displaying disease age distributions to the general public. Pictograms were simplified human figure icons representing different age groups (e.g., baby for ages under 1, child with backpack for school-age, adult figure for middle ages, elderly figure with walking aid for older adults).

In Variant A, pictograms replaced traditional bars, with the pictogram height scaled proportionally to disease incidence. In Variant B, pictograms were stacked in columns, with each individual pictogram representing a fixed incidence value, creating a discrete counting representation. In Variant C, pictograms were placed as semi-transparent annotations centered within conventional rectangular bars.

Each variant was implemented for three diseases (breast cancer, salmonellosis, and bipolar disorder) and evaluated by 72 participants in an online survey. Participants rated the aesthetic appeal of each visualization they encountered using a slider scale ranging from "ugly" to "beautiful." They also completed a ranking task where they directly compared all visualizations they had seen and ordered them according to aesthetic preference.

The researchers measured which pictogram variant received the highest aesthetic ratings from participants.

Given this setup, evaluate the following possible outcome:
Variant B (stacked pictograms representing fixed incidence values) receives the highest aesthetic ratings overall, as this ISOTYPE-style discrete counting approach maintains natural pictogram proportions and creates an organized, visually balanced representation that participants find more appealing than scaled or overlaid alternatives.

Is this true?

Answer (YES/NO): NO